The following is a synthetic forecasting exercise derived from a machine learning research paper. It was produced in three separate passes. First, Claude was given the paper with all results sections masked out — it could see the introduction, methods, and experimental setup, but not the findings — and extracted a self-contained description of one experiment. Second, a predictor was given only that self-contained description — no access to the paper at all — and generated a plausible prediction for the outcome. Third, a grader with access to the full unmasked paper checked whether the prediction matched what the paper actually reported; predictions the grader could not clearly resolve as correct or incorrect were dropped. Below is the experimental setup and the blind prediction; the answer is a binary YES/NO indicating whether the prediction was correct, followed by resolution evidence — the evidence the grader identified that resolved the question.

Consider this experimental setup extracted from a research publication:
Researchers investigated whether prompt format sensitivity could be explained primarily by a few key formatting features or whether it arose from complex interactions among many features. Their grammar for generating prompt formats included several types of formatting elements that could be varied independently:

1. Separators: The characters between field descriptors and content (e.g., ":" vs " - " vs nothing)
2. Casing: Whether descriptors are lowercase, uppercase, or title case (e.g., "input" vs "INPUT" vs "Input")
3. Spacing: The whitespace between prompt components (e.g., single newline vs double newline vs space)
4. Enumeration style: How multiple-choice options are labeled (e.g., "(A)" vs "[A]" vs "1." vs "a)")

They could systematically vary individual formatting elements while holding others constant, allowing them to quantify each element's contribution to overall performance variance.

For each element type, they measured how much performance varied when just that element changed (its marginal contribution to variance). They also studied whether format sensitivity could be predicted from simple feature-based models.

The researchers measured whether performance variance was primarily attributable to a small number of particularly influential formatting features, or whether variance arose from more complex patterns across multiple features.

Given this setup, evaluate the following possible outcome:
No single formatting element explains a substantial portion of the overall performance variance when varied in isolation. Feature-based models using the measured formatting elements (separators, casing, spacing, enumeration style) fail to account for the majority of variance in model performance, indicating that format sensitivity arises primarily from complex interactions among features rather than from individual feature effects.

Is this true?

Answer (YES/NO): NO